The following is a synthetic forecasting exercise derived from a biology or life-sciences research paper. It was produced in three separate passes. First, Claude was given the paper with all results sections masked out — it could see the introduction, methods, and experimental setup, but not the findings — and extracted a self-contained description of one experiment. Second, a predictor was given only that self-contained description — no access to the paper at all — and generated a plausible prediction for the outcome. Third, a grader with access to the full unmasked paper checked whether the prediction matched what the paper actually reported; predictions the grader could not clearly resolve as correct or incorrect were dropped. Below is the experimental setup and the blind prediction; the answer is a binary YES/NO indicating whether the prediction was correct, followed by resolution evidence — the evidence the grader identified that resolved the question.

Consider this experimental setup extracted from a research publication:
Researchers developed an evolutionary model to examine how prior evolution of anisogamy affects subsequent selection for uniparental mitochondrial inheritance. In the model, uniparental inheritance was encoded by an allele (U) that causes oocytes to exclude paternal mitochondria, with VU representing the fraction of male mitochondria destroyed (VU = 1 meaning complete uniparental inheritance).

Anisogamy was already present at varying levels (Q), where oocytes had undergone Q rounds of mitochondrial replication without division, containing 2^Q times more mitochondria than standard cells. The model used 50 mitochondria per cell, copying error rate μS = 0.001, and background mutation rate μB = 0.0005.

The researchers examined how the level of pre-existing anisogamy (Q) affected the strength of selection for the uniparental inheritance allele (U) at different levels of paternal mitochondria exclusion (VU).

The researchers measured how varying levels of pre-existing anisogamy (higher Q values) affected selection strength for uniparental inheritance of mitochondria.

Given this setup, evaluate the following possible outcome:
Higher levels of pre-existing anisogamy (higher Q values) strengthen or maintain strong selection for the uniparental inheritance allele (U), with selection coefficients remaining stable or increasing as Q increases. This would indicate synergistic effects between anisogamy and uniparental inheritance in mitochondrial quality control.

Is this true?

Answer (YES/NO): NO